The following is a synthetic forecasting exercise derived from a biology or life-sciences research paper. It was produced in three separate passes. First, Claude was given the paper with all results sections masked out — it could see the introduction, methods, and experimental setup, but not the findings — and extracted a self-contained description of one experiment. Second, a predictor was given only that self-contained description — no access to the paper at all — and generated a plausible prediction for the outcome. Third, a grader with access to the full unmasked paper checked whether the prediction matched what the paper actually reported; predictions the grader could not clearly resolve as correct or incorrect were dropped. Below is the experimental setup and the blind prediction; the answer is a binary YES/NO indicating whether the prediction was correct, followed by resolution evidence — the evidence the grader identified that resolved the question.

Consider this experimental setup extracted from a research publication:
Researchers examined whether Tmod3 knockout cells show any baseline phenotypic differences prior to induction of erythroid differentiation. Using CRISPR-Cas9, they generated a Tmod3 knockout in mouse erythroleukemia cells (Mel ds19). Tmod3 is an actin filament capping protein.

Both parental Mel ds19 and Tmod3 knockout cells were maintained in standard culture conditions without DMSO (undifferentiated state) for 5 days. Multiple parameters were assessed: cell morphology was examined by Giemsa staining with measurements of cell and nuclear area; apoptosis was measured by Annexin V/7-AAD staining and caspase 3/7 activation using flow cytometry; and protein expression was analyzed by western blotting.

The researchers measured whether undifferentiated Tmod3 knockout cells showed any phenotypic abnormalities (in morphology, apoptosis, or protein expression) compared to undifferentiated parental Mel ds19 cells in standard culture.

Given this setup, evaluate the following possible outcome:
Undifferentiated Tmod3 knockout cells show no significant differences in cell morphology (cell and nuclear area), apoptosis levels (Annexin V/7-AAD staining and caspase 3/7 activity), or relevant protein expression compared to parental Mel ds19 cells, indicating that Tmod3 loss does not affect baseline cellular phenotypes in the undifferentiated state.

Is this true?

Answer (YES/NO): NO